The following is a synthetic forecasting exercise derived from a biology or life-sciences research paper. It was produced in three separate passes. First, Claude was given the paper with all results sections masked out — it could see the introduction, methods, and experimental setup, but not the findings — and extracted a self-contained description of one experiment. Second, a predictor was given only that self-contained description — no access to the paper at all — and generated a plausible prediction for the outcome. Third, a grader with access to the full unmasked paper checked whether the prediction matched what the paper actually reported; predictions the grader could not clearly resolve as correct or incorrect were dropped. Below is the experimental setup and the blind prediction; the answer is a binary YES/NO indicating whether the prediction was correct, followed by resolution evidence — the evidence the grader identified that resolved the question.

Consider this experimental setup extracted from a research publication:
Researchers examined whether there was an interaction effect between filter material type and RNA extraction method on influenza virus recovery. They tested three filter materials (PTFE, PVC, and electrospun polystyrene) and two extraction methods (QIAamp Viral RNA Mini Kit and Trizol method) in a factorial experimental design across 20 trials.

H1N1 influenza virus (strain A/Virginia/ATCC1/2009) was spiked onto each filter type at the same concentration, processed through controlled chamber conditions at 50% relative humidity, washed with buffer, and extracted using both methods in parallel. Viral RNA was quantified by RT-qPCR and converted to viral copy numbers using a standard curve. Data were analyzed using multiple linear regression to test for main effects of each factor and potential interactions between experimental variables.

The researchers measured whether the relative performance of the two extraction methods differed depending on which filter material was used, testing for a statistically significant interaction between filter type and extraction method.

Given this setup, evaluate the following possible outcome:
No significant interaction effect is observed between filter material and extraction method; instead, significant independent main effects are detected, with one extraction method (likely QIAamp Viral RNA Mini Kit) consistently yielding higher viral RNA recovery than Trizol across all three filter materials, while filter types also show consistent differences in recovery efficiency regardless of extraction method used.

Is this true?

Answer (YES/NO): NO